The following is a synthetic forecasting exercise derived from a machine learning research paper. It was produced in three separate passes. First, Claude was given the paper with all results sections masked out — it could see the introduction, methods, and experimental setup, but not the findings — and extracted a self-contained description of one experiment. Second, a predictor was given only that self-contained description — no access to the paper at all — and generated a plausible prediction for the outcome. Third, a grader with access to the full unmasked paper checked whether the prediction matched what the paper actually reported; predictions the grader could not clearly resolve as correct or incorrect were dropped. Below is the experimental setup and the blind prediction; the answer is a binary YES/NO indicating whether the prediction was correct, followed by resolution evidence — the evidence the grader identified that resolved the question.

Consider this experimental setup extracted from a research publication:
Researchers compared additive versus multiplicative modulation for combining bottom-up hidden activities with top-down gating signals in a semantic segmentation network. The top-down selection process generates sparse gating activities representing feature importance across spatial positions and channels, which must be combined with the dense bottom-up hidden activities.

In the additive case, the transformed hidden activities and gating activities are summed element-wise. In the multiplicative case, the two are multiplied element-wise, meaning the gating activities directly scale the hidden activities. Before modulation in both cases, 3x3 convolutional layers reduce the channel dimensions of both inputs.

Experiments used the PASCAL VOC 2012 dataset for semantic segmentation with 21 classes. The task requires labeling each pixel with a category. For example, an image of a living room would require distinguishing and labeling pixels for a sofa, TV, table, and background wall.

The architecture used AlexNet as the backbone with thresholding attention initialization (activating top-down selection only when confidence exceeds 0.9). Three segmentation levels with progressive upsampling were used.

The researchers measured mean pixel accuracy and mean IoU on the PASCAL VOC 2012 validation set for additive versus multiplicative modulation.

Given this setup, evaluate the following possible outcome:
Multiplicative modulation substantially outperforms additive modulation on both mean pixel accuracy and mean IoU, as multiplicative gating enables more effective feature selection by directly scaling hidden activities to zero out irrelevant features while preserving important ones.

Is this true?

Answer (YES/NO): NO